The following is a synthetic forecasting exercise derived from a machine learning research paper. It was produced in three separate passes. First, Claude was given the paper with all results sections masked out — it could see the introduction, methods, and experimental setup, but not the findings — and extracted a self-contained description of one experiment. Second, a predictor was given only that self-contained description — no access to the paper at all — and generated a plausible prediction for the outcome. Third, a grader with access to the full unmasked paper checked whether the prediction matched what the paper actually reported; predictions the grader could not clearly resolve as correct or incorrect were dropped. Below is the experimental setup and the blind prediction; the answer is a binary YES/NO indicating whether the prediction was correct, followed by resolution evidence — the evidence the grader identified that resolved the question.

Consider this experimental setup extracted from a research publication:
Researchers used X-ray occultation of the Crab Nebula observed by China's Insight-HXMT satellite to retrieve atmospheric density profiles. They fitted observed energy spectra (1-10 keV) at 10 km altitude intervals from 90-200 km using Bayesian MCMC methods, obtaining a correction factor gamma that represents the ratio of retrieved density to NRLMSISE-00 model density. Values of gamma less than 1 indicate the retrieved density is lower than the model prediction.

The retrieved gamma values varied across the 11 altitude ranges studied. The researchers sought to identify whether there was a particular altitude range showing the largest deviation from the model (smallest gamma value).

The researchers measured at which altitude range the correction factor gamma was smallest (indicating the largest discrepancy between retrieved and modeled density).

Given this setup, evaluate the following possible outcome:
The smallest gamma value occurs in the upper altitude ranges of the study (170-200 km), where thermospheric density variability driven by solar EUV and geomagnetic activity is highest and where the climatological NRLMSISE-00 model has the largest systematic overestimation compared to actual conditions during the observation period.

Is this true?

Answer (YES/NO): NO